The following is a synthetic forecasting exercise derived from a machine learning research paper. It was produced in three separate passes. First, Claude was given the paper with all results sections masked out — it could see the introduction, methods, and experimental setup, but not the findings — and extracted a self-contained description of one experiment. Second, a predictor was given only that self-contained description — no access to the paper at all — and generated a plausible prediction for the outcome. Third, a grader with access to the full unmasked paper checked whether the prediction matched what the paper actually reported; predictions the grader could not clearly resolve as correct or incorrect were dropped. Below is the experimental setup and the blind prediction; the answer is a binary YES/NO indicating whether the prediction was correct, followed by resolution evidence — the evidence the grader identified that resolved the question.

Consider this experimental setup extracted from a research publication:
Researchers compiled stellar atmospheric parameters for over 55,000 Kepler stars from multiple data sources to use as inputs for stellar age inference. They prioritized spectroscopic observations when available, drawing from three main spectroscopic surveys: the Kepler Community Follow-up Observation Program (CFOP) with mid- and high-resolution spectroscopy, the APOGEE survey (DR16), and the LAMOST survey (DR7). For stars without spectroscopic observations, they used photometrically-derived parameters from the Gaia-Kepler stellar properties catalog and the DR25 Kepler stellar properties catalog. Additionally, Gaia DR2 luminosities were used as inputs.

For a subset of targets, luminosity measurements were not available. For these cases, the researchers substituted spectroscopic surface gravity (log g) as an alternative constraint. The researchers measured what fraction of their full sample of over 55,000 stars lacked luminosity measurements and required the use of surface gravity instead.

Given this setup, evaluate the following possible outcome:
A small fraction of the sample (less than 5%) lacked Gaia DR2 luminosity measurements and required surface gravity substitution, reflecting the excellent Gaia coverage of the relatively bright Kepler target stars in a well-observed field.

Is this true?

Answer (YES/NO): NO